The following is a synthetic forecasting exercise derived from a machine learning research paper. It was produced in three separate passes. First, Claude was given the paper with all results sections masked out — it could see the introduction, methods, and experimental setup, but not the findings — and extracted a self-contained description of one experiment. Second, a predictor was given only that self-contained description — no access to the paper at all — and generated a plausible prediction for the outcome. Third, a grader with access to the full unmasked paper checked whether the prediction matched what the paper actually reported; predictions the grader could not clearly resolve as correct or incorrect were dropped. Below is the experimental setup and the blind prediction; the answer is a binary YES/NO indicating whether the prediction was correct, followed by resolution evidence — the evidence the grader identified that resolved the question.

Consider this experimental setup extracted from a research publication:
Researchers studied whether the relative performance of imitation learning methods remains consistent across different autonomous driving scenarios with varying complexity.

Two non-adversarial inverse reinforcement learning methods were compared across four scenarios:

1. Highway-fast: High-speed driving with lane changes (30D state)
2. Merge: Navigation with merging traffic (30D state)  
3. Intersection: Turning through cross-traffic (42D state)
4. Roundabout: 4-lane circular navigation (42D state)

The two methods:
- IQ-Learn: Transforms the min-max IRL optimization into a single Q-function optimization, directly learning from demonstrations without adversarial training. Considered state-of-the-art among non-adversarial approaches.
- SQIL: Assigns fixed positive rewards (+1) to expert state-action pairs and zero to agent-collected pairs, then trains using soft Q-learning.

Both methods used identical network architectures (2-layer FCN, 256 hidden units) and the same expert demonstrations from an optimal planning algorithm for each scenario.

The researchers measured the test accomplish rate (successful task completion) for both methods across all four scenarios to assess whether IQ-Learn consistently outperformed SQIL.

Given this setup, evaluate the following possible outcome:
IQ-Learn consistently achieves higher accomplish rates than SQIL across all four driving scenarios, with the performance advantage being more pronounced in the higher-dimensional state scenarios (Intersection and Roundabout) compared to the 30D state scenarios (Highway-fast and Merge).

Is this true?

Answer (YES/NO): NO